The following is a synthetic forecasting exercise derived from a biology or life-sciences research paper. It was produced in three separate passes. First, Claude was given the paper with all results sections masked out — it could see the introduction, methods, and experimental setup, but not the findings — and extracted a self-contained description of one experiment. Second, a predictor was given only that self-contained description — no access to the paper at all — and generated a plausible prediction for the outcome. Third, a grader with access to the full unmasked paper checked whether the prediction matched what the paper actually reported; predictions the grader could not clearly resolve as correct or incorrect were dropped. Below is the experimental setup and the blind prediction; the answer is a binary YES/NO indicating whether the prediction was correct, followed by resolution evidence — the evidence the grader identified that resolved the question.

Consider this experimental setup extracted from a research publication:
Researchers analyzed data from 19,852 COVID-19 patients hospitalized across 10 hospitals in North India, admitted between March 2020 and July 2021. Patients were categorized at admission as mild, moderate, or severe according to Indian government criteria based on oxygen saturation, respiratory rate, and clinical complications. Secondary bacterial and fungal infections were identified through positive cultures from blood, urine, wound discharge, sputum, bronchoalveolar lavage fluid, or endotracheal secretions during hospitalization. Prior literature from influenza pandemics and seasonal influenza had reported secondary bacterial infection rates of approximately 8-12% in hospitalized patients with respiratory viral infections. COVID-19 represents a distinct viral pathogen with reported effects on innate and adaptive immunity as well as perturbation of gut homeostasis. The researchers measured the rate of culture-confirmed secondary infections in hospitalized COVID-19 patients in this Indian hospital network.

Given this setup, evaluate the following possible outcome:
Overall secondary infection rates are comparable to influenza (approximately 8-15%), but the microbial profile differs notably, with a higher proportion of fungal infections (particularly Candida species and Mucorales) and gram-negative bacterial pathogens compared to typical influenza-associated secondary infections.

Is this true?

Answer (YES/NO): NO